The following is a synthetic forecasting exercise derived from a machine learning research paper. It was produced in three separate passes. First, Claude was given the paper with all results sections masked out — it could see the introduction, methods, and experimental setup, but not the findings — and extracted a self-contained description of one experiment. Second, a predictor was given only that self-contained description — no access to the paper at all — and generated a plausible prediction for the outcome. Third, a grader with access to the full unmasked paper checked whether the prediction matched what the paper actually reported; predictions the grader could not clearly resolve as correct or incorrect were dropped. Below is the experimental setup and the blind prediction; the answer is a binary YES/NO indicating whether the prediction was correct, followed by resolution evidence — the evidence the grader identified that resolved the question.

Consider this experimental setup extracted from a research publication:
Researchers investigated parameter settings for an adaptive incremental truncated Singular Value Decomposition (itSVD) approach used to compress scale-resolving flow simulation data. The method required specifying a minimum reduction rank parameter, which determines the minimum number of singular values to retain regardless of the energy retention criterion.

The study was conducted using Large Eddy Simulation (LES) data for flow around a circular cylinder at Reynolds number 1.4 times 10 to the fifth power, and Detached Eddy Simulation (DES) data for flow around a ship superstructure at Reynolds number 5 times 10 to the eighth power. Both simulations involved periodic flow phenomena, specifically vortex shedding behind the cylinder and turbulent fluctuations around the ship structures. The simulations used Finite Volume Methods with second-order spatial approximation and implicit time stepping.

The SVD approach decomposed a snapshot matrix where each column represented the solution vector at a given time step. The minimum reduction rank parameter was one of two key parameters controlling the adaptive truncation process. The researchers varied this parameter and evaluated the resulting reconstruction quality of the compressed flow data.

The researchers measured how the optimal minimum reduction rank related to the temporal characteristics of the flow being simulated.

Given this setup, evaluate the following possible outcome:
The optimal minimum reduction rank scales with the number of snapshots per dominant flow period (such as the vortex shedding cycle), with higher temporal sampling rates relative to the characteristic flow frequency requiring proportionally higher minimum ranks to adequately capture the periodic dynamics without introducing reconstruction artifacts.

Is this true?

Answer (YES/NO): YES